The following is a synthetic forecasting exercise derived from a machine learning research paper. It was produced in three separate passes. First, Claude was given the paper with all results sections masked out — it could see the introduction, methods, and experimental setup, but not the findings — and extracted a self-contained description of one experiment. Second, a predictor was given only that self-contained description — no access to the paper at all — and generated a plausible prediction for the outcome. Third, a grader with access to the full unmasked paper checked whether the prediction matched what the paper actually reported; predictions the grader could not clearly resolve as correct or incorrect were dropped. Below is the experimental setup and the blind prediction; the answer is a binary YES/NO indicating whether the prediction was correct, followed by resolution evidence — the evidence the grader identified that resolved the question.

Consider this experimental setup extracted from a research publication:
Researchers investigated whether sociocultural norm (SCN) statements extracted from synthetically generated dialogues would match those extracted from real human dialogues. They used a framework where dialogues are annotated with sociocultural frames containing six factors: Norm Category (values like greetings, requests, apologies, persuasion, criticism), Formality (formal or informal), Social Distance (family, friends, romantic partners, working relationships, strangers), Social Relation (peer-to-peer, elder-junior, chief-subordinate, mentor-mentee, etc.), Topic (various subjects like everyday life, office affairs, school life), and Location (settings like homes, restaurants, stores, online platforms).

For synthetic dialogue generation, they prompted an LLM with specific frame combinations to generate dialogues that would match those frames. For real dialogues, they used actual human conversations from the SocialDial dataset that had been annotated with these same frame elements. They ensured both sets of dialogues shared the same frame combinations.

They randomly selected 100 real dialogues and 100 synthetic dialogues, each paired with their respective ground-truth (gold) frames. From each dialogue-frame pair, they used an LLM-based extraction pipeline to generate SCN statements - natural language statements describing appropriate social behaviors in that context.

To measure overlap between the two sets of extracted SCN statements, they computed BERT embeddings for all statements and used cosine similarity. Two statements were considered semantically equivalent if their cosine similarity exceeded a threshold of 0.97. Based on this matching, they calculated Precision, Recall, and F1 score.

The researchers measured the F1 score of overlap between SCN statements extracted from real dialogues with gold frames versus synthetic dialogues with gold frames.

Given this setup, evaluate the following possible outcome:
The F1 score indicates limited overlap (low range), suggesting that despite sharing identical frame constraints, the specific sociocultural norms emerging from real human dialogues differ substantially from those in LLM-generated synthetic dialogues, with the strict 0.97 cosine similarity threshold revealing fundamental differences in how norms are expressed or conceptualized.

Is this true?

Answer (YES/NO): NO